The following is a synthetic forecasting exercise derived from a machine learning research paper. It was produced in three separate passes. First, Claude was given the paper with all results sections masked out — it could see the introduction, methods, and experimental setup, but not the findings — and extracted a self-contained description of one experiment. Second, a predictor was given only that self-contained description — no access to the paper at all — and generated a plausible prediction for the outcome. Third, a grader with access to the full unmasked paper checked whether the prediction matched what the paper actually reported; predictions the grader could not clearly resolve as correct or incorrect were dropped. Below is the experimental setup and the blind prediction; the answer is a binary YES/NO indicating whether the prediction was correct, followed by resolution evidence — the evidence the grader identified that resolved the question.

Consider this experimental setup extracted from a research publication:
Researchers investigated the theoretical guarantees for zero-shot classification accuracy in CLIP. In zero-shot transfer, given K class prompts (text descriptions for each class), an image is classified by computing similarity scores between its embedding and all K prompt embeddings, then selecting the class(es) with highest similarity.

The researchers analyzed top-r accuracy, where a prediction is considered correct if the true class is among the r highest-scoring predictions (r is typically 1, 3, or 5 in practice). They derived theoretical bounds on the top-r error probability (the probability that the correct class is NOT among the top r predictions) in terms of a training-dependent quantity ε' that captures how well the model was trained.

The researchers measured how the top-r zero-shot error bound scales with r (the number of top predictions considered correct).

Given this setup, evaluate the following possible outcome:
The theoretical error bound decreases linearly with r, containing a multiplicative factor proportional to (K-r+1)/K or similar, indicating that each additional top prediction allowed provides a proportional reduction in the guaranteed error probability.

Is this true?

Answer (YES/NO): NO